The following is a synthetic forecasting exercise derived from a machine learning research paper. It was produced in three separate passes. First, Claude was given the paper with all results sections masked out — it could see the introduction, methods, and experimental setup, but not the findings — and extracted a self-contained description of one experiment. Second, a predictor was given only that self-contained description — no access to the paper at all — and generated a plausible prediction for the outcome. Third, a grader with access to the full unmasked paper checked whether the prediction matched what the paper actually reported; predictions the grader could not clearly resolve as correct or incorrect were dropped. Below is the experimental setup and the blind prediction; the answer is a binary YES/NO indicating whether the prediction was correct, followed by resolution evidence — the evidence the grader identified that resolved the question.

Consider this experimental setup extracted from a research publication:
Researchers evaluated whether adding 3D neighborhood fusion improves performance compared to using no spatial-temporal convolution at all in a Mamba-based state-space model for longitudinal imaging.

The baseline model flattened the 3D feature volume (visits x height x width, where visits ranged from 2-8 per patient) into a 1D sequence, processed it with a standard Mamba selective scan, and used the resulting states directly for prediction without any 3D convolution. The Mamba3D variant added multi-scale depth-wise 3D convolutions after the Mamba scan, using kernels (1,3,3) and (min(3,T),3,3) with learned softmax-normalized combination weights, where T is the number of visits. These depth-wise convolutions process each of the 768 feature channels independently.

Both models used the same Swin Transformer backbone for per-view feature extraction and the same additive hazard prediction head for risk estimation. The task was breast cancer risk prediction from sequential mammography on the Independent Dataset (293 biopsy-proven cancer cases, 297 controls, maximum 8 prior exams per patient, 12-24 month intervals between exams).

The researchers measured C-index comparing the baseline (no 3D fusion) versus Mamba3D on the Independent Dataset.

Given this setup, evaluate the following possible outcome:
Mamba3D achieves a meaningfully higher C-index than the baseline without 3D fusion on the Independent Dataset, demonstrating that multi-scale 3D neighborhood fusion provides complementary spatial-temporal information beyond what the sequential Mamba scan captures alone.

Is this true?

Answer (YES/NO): YES